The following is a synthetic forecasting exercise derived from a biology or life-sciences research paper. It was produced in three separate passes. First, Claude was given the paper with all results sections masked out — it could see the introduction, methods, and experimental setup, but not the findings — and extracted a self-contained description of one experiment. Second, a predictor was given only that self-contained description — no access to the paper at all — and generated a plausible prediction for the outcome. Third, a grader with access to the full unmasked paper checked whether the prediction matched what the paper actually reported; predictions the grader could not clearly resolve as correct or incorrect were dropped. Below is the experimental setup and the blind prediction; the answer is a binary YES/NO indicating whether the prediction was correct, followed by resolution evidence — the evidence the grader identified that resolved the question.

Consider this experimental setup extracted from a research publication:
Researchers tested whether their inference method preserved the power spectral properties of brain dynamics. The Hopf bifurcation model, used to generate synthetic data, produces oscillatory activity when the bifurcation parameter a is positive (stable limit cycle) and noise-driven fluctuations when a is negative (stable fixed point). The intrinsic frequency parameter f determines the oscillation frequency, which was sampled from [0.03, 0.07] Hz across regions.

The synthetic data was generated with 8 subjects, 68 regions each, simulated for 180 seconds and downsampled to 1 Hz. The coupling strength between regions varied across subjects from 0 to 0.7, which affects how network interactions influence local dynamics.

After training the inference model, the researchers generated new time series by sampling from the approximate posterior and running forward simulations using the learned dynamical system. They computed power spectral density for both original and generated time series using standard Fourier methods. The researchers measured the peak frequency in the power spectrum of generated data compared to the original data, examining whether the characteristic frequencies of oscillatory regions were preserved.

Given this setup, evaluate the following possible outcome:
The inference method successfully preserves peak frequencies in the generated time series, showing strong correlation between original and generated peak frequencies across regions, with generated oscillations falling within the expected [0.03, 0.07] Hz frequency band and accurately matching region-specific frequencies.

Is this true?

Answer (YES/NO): NO